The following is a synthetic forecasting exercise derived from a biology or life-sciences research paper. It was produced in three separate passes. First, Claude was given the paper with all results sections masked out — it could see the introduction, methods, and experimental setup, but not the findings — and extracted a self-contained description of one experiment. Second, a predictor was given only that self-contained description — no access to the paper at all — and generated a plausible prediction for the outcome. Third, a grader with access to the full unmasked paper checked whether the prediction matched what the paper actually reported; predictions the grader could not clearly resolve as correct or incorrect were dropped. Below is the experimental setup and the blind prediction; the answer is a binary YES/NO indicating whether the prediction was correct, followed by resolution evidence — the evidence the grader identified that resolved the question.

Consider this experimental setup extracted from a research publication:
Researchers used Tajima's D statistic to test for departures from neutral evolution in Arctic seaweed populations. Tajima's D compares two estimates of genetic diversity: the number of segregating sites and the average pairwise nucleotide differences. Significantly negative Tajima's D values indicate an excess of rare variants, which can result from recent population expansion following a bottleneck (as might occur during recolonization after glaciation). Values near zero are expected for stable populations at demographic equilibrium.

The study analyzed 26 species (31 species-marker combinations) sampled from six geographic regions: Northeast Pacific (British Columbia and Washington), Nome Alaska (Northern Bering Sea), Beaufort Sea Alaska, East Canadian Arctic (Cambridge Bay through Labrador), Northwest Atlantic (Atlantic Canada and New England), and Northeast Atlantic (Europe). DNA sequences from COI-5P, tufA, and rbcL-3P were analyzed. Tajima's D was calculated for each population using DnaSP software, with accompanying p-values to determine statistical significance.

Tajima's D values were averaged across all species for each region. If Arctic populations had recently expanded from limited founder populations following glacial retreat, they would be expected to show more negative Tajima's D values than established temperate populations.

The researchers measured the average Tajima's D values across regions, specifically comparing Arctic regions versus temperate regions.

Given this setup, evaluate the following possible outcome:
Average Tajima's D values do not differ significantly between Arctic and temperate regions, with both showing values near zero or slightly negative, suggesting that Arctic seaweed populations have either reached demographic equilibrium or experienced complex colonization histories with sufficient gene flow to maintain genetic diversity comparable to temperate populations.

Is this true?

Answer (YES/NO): NO